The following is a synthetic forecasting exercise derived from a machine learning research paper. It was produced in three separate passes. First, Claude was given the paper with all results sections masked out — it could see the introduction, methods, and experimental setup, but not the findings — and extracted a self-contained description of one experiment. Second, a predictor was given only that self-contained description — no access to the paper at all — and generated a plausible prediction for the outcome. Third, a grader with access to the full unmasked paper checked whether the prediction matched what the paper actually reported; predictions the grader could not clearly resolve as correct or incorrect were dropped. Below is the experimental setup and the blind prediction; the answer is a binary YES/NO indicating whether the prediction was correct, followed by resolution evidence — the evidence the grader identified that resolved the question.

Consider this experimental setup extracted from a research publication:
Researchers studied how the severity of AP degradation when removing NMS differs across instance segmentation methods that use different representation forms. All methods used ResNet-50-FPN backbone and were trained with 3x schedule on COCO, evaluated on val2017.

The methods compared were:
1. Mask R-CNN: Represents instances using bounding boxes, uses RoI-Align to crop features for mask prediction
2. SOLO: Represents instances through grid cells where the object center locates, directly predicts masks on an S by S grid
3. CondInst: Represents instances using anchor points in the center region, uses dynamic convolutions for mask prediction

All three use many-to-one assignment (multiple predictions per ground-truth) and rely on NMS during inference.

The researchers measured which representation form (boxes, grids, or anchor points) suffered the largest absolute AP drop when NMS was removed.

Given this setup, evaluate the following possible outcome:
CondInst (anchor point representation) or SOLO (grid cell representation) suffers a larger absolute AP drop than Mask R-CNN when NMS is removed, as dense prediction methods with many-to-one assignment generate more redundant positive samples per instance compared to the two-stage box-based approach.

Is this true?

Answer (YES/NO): NO